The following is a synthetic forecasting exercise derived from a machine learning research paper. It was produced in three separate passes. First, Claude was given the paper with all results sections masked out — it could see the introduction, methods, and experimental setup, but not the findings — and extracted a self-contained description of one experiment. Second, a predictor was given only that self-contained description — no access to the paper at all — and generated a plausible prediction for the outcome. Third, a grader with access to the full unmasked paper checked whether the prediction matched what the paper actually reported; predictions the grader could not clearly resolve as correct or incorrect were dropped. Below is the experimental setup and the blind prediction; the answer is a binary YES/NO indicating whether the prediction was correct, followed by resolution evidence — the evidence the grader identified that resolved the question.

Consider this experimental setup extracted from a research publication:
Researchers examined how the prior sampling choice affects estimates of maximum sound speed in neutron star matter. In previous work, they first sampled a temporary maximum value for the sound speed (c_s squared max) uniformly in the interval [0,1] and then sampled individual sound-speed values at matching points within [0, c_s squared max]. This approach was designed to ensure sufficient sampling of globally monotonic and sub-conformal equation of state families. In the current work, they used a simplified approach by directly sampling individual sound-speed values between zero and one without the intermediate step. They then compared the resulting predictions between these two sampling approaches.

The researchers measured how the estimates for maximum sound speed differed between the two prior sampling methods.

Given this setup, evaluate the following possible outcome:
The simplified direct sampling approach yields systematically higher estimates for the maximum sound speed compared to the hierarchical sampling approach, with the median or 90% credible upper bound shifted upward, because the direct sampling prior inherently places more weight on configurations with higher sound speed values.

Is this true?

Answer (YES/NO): YES